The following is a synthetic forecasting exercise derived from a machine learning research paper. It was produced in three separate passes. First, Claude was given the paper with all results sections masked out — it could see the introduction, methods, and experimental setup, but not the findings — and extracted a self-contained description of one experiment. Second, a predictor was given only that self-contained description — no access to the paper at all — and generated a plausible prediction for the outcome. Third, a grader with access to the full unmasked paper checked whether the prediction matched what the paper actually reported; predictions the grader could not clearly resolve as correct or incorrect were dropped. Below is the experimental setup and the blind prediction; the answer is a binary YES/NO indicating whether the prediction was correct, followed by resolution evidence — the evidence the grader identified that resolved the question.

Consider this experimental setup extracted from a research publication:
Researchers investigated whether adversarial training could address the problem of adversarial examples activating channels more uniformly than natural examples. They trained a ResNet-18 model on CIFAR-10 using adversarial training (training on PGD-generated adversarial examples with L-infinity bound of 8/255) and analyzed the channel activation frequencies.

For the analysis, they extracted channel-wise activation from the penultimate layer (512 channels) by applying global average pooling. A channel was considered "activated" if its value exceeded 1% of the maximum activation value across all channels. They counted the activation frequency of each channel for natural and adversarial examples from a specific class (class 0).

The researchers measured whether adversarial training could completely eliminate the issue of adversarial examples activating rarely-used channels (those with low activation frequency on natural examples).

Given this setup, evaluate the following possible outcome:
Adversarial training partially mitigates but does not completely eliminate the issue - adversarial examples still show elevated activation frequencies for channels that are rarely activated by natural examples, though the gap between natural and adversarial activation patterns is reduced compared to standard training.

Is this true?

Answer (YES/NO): YES